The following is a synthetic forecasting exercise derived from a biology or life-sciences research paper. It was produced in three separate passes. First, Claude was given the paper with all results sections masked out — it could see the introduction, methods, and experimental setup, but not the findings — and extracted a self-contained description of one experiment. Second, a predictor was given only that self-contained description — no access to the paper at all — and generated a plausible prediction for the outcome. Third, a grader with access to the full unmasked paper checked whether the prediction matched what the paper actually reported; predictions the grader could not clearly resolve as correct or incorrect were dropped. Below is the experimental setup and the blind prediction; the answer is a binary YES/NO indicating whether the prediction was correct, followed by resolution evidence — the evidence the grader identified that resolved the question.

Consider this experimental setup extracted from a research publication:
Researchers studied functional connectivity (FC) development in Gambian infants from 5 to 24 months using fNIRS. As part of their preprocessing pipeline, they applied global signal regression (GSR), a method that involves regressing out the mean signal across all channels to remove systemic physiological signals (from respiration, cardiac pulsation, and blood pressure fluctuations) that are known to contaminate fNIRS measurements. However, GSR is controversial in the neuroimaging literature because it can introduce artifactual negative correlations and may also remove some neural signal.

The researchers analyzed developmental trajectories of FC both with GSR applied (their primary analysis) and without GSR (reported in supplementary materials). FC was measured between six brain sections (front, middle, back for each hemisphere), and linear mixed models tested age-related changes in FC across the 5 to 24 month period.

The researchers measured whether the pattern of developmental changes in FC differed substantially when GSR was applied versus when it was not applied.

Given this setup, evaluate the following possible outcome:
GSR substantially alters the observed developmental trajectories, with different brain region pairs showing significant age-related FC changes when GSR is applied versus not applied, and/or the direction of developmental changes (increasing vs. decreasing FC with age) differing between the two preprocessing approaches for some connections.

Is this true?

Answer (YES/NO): NO